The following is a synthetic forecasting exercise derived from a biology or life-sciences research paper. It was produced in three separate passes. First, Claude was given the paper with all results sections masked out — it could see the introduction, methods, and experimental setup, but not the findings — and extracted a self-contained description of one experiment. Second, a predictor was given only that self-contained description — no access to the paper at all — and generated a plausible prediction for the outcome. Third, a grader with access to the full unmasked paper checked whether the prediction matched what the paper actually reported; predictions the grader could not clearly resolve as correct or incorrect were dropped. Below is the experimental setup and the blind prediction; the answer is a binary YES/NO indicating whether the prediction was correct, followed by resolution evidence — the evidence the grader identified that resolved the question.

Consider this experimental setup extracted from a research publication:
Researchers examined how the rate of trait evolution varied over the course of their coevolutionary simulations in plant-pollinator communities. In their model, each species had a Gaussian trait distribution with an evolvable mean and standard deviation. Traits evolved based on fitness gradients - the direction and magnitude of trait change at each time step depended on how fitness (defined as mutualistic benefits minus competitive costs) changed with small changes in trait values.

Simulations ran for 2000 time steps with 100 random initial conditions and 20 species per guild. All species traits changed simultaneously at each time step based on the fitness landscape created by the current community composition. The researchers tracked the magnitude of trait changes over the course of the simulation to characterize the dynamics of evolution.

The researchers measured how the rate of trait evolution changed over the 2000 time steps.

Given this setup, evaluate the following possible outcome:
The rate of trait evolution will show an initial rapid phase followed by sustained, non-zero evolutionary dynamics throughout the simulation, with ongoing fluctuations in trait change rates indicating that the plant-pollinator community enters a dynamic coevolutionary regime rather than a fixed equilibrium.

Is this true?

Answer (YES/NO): NO